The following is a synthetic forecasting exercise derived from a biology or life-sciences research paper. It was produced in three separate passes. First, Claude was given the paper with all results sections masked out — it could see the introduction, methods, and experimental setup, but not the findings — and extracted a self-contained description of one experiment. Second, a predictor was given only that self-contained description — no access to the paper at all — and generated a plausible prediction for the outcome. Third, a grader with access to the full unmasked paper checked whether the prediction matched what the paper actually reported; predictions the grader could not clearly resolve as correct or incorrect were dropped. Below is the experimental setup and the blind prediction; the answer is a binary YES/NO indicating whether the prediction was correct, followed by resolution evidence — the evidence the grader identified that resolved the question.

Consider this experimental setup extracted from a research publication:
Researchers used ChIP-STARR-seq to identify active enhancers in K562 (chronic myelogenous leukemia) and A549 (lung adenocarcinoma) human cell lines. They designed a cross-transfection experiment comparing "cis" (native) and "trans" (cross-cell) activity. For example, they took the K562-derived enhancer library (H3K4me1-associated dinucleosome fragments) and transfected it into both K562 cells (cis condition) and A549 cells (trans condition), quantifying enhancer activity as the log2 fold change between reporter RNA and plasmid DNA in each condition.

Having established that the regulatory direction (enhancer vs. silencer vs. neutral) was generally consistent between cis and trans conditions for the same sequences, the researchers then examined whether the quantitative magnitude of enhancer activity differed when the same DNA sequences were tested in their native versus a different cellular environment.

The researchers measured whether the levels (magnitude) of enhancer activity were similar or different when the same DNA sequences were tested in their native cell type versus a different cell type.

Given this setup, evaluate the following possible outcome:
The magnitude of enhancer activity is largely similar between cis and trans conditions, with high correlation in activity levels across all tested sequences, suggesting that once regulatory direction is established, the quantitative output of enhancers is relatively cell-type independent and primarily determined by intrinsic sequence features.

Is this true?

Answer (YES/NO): NO